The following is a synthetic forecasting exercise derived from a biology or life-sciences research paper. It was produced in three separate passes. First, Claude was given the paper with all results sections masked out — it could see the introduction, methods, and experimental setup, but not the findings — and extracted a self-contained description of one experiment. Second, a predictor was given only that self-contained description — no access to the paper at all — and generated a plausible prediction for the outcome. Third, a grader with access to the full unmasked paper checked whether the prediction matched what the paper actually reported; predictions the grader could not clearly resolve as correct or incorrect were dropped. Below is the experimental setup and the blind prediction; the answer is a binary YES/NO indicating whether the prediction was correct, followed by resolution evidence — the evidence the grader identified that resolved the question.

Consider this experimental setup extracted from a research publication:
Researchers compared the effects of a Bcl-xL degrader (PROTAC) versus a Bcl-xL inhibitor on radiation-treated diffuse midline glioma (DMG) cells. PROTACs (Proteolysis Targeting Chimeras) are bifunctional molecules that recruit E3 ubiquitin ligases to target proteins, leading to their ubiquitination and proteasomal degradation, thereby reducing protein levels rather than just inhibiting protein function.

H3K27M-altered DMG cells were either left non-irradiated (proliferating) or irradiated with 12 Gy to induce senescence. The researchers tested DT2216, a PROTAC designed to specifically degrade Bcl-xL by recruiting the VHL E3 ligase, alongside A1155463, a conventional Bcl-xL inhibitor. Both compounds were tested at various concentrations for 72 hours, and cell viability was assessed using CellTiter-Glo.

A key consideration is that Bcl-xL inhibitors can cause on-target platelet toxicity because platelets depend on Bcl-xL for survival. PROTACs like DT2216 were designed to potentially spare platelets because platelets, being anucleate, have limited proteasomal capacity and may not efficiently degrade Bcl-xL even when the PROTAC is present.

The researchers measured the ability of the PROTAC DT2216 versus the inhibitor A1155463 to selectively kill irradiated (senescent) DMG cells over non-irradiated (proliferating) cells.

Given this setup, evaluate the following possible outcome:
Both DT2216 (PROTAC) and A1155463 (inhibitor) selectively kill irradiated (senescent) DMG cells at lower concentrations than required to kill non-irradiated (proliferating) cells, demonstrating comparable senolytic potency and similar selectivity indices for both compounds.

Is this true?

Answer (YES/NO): NO